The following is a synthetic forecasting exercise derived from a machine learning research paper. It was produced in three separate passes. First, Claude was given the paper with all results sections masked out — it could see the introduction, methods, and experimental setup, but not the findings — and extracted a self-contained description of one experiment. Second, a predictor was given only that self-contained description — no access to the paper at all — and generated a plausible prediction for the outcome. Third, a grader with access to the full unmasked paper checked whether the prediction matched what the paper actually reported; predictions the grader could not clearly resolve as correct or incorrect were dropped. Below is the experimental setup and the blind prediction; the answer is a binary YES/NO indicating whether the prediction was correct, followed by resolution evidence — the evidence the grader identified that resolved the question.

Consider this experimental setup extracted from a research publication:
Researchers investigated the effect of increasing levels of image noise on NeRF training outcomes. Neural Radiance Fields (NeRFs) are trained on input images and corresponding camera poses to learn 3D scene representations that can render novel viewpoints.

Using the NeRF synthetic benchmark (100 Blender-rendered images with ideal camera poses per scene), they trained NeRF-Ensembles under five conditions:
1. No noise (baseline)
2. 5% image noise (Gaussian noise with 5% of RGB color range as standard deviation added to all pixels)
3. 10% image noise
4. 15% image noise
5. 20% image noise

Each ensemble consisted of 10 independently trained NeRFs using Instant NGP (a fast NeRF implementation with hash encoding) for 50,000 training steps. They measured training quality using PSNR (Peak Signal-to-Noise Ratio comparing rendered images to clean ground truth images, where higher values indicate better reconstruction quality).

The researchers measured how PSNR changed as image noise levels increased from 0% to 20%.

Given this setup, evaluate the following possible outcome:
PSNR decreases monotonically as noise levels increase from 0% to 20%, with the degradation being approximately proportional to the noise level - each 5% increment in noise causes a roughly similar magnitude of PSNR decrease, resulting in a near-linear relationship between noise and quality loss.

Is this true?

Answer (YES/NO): NO